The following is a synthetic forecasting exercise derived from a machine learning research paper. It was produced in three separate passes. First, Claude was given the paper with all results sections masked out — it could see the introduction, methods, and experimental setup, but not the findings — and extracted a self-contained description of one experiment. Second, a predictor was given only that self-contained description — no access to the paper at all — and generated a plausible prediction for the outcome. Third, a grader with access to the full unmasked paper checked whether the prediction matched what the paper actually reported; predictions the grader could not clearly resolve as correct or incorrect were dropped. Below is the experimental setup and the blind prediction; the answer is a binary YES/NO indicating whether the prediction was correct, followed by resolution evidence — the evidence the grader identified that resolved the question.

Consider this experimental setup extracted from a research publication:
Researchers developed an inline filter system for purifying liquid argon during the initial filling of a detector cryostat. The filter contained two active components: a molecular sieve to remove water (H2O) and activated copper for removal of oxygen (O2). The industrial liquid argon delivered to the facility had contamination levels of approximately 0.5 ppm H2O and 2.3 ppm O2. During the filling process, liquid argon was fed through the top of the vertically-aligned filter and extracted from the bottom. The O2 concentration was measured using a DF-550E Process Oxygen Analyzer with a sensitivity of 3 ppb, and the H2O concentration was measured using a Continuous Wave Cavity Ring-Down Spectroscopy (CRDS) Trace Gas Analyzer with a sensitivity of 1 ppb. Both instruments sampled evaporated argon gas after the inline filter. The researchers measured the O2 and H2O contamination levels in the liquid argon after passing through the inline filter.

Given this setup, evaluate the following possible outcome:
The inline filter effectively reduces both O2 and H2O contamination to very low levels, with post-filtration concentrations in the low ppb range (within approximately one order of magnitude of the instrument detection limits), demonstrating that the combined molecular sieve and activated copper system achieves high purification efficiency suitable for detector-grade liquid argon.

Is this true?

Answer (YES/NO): NO